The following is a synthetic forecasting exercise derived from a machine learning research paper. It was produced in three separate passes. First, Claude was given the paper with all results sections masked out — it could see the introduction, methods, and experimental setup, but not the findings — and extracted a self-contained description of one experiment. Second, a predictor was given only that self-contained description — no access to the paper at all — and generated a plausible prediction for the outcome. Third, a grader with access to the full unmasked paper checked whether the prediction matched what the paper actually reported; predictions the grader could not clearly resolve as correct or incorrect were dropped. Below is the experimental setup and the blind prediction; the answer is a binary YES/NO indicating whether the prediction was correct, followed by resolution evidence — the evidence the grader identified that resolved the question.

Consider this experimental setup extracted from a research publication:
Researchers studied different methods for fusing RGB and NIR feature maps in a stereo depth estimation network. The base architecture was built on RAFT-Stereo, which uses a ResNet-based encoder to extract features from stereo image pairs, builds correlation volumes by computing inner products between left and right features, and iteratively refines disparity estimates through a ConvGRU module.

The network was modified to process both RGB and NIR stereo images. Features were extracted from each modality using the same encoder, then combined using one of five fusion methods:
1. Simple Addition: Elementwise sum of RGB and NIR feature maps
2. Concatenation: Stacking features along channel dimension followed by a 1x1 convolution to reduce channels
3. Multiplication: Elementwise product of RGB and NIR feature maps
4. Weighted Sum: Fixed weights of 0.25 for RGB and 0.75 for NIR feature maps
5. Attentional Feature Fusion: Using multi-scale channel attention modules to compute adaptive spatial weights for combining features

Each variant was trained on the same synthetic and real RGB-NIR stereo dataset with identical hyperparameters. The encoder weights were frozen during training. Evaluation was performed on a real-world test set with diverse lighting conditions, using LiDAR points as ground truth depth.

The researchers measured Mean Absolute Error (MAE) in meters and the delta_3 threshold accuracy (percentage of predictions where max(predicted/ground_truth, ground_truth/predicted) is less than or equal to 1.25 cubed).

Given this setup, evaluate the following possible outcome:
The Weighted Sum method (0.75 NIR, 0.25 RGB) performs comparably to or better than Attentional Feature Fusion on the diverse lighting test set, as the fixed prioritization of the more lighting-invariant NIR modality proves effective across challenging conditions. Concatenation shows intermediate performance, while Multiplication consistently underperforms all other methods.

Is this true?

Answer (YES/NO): NO